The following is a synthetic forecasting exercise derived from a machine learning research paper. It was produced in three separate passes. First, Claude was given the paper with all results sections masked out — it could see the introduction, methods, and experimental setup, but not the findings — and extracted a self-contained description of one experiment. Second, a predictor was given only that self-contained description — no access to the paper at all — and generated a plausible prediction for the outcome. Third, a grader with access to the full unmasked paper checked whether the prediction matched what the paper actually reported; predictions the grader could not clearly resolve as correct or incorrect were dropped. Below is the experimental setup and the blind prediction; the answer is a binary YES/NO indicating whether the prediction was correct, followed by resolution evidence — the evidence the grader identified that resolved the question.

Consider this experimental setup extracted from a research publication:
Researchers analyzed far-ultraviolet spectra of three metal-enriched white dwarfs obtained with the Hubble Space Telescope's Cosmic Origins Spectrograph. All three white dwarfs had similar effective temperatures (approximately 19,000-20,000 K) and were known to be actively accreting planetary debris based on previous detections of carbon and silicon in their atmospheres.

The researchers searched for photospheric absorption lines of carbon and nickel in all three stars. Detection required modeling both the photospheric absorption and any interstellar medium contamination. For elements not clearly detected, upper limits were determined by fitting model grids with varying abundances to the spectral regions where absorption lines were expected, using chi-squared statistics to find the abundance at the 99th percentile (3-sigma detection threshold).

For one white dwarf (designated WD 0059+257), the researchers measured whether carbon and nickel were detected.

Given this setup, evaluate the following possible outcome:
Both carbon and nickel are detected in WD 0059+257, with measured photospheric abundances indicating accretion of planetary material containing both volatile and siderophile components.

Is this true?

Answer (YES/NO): NO